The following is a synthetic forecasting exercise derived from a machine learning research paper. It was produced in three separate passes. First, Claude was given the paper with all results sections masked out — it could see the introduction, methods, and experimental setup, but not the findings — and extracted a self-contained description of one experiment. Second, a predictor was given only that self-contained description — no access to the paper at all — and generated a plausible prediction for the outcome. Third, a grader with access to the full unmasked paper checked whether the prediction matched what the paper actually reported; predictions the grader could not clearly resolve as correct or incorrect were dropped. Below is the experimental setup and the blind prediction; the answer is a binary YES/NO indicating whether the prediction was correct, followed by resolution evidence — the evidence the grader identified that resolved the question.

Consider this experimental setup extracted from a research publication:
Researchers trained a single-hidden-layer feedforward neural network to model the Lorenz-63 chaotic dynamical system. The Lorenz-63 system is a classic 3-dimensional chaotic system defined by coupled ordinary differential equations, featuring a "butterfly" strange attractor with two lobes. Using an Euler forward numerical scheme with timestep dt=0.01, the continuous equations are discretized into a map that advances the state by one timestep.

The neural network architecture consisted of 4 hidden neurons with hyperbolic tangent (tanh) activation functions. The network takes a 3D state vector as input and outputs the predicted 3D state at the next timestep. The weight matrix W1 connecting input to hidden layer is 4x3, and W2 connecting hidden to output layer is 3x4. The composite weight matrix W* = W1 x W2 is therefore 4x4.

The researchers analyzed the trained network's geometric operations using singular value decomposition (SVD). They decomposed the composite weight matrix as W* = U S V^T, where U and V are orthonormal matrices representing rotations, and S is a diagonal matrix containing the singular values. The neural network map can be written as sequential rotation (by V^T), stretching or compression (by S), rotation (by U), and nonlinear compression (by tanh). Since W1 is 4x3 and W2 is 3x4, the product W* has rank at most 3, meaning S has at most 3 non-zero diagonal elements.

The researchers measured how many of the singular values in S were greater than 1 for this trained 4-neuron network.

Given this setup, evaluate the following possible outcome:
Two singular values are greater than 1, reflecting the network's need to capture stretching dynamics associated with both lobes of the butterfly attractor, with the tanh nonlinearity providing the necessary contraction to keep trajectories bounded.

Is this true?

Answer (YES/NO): YES